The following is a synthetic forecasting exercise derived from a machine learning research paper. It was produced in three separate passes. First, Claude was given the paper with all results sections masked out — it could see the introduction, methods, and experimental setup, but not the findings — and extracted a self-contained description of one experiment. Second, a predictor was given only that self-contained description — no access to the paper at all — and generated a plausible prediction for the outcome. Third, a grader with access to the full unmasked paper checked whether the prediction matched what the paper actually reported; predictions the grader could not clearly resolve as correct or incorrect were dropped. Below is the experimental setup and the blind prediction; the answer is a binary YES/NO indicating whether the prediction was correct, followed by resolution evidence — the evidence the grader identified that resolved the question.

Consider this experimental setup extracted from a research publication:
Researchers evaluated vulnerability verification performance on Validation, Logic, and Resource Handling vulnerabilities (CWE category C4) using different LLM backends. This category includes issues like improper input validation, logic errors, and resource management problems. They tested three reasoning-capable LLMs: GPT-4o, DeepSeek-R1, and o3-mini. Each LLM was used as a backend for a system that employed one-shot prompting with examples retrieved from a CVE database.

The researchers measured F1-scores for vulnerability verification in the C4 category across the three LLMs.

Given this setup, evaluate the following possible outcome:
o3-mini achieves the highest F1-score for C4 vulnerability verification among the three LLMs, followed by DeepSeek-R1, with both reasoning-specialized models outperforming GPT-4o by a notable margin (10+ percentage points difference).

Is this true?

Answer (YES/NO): NO